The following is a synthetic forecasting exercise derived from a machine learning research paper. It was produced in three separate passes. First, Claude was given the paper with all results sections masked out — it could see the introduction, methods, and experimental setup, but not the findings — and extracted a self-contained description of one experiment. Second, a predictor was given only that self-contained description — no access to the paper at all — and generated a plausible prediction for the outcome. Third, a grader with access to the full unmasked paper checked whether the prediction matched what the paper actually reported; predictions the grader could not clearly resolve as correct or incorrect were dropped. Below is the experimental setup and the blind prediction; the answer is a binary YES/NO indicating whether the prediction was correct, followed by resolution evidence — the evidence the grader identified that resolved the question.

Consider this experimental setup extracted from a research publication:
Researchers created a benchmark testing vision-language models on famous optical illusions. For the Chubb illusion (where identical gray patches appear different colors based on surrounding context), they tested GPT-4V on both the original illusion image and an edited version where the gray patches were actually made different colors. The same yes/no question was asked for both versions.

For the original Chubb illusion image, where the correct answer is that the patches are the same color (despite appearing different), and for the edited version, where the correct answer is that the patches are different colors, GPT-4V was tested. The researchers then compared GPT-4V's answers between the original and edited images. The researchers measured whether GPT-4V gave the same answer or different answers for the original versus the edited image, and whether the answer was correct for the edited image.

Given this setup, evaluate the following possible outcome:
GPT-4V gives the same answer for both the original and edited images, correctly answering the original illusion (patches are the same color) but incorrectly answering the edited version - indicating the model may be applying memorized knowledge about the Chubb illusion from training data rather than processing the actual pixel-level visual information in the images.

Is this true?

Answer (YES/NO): YES